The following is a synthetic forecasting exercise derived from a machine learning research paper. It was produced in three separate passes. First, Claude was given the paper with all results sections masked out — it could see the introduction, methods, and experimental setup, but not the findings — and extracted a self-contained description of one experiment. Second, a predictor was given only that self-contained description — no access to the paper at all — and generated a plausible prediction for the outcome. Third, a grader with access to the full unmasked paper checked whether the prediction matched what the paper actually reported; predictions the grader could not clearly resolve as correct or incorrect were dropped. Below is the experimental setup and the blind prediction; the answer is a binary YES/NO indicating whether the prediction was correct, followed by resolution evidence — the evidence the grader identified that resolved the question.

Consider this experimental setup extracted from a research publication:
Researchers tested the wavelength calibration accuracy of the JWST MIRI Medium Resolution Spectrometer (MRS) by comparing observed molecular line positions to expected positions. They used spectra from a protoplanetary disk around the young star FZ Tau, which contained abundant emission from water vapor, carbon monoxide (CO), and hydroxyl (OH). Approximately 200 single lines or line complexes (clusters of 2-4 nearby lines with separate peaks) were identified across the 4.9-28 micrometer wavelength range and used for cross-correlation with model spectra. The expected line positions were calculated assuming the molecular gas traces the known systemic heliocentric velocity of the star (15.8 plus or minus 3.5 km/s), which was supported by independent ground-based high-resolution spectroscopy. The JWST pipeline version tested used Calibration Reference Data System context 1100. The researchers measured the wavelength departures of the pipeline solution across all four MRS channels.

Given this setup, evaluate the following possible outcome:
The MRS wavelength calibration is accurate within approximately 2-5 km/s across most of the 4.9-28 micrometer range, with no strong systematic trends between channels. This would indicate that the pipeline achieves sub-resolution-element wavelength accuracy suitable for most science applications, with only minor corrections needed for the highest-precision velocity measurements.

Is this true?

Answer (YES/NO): NO